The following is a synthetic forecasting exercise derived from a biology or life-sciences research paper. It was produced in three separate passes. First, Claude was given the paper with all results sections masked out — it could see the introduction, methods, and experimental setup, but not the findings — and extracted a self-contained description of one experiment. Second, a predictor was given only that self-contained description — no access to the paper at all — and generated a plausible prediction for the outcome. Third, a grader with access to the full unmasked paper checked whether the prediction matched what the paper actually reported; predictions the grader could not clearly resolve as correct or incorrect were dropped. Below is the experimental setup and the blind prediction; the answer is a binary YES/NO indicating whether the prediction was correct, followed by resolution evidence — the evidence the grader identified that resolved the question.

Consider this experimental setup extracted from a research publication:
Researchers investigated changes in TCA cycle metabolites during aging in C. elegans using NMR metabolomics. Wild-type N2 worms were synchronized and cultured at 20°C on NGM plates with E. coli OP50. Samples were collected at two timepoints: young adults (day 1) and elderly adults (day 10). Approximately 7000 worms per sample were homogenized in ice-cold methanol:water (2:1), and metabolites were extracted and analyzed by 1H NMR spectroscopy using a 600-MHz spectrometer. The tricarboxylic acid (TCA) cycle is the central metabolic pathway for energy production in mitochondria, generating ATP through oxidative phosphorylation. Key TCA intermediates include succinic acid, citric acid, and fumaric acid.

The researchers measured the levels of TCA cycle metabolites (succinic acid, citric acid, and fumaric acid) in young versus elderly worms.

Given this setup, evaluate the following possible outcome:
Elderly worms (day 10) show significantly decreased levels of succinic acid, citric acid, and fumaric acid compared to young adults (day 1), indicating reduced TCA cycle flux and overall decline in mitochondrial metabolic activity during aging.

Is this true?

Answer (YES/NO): YES